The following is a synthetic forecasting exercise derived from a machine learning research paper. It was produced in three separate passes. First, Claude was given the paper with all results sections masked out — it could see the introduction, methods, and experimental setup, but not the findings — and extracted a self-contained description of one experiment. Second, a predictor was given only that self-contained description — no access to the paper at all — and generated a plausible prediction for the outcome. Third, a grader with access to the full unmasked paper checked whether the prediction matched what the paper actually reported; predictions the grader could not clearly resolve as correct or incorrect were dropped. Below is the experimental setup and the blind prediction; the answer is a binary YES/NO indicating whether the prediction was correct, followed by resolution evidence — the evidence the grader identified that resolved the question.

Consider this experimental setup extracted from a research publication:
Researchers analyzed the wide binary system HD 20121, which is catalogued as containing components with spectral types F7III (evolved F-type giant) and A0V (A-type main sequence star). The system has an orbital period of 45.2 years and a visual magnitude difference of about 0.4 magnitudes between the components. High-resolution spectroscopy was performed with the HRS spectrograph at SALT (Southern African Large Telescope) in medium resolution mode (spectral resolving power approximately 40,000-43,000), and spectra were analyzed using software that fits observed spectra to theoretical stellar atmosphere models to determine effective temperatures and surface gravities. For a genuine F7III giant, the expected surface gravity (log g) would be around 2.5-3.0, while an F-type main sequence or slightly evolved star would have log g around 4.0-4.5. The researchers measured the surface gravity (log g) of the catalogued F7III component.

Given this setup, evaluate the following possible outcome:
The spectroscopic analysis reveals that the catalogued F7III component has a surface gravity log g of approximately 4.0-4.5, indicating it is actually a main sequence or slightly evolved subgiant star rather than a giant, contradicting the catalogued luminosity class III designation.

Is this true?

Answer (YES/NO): YES